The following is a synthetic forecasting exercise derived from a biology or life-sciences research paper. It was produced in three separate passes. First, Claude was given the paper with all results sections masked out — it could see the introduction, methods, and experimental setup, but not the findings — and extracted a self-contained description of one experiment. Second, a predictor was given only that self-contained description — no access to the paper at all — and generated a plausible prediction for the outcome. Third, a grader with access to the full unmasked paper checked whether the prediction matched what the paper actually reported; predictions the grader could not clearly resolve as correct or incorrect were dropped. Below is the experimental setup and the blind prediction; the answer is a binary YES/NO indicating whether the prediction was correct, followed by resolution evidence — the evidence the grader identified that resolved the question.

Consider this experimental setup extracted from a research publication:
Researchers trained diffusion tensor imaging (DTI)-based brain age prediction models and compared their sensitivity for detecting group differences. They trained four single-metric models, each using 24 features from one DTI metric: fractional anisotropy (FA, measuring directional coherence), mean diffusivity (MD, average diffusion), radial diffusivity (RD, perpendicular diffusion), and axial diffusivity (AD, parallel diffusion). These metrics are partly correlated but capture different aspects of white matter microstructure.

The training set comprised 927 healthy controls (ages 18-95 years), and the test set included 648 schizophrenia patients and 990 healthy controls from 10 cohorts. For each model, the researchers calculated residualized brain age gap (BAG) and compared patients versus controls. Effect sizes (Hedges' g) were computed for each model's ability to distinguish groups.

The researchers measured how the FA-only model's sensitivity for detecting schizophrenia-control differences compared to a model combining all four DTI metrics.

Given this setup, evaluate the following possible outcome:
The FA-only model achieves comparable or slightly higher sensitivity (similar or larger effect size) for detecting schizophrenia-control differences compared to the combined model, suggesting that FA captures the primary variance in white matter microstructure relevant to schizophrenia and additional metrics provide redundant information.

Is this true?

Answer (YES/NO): YES